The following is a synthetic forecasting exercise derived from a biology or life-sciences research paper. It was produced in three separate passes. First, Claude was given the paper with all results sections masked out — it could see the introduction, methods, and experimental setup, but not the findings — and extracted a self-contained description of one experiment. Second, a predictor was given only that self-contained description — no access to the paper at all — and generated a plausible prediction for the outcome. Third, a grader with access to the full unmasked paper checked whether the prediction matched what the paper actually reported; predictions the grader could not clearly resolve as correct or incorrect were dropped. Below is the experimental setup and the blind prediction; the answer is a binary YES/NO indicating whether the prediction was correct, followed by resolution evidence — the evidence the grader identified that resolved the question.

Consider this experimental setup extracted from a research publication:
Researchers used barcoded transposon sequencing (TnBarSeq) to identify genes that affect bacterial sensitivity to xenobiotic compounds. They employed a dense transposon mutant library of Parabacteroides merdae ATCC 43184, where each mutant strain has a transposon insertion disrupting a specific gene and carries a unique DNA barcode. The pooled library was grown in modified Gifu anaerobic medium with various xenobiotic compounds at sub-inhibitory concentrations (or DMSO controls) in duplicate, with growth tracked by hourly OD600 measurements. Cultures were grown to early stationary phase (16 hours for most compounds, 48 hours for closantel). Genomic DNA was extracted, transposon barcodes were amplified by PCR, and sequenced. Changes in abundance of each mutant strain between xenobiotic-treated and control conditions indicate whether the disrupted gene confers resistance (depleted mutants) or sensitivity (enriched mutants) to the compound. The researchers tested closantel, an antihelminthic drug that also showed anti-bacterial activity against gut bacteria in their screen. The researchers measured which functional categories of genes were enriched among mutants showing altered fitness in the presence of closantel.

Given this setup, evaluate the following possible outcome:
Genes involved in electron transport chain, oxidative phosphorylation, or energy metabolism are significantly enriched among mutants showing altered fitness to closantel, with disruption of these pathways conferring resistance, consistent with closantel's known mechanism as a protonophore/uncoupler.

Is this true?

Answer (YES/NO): NO